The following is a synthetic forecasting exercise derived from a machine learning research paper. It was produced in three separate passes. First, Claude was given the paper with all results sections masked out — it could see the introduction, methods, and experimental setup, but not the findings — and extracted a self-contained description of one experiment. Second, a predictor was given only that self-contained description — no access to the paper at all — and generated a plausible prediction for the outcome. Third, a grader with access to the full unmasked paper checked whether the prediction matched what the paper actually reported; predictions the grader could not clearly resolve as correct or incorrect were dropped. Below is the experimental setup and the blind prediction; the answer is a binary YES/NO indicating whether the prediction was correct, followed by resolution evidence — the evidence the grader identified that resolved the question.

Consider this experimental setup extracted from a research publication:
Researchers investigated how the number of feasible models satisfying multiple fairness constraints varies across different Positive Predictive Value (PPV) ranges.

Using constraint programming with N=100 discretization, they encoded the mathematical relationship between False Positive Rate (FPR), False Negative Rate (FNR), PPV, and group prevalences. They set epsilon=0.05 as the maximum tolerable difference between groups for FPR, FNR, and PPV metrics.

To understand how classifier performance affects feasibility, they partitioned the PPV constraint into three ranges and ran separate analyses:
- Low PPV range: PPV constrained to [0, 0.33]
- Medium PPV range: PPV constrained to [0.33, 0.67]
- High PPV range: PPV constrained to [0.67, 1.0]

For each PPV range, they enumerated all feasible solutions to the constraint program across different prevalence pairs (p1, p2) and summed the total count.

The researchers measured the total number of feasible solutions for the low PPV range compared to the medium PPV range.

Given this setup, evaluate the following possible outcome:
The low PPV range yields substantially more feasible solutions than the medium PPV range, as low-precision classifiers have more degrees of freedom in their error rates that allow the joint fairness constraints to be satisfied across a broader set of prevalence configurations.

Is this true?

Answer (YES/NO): NO